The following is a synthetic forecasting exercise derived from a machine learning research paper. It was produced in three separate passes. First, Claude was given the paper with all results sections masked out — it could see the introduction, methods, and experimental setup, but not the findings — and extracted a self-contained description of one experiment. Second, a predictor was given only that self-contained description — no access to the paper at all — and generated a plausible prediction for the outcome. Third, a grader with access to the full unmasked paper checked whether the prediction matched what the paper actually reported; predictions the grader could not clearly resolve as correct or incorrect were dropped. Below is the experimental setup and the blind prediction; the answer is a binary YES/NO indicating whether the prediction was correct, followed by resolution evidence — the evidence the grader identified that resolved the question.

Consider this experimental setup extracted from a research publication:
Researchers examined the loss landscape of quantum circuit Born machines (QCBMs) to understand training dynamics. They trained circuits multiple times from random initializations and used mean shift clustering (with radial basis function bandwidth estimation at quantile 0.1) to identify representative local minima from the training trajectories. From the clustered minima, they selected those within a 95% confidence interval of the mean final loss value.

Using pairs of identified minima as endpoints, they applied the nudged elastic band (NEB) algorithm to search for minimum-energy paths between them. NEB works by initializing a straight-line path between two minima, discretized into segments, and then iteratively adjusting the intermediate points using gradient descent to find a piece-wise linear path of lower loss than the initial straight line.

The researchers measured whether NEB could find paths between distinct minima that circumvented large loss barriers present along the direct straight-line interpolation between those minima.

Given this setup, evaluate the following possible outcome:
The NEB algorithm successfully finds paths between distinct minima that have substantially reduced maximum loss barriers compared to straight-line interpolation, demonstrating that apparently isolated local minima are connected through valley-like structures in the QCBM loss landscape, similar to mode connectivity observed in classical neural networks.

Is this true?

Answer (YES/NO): YES